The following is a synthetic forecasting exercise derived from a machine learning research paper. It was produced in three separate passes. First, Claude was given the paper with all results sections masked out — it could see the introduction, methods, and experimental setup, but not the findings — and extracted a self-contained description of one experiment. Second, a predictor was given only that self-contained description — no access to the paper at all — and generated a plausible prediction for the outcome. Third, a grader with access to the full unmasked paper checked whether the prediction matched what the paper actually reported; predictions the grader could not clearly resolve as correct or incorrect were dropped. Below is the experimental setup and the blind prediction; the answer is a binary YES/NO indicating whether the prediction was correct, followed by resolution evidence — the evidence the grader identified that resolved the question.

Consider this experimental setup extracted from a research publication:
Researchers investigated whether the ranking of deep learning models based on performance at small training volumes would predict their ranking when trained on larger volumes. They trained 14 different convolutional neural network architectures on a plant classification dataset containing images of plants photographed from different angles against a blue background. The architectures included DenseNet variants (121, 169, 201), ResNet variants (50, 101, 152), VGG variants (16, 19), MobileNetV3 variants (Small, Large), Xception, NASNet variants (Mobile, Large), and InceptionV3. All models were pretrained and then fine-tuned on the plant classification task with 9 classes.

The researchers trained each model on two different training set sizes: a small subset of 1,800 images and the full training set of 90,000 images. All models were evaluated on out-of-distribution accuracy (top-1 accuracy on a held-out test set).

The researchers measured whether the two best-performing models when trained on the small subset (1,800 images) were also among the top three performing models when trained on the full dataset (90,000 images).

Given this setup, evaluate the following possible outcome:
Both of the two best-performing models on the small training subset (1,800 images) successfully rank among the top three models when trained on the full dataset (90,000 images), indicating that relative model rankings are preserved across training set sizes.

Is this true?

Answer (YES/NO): NO